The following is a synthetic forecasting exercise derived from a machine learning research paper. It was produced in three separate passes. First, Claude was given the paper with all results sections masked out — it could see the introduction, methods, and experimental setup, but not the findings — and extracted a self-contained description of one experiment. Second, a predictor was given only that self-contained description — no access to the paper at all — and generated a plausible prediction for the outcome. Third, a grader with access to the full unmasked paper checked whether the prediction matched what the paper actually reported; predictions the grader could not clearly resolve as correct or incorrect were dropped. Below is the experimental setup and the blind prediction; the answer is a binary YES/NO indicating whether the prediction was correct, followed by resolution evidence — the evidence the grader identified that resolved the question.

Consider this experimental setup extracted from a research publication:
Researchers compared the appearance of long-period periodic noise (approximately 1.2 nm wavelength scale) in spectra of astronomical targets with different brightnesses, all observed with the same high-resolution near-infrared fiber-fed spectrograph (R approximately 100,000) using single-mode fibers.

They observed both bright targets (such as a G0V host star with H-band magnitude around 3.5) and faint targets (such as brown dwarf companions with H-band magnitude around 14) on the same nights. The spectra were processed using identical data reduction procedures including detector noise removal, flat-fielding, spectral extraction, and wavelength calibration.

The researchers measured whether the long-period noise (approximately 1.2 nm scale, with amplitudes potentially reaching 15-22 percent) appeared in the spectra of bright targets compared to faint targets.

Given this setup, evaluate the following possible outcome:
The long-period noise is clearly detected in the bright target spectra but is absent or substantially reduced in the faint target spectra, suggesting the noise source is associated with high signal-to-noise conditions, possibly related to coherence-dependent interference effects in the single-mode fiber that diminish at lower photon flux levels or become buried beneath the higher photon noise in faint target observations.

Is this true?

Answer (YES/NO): NO